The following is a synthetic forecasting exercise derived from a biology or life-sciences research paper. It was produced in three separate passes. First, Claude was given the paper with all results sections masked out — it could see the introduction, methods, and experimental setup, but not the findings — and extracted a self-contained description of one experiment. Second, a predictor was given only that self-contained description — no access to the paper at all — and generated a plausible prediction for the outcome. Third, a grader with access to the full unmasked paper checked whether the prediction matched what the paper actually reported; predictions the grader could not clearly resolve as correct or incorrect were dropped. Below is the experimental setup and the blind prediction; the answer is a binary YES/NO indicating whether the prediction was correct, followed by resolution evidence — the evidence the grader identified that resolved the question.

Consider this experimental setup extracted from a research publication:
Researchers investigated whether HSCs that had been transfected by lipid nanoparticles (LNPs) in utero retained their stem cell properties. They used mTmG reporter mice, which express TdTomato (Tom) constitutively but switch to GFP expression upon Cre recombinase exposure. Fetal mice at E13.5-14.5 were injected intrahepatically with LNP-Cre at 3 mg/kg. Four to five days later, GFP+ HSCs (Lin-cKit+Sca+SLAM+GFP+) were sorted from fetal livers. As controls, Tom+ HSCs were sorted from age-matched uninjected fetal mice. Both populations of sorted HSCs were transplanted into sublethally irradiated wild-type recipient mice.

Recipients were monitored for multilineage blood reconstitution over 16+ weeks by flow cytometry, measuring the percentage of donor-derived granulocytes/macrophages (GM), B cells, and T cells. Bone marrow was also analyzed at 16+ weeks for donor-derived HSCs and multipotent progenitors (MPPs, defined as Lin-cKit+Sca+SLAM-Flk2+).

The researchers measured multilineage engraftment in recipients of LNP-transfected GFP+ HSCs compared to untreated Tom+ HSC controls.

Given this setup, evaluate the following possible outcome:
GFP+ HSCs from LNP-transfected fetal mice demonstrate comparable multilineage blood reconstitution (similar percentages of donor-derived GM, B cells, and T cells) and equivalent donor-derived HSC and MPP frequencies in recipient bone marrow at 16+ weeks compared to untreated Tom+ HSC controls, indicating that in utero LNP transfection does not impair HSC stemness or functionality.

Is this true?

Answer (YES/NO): YES